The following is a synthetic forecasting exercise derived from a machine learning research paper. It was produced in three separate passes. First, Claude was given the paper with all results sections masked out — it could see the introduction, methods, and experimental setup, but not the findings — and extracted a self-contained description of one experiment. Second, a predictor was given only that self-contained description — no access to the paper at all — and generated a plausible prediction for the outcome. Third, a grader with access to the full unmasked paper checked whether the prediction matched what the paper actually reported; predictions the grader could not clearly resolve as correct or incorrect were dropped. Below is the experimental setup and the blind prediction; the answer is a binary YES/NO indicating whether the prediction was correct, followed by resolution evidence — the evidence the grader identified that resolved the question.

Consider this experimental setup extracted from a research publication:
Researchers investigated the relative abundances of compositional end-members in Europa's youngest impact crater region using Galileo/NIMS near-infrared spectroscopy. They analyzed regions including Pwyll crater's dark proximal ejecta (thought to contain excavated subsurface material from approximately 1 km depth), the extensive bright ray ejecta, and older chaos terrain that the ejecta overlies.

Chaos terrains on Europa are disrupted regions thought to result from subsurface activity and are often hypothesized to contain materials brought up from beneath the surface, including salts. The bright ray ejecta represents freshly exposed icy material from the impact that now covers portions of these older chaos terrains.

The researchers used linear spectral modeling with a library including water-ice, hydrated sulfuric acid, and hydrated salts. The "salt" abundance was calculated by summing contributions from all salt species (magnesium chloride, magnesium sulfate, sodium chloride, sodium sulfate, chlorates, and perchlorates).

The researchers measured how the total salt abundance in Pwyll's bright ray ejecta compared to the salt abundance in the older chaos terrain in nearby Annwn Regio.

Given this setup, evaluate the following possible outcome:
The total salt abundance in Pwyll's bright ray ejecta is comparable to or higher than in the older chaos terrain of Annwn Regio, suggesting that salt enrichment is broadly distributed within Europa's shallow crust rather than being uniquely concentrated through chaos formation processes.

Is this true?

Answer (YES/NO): NO